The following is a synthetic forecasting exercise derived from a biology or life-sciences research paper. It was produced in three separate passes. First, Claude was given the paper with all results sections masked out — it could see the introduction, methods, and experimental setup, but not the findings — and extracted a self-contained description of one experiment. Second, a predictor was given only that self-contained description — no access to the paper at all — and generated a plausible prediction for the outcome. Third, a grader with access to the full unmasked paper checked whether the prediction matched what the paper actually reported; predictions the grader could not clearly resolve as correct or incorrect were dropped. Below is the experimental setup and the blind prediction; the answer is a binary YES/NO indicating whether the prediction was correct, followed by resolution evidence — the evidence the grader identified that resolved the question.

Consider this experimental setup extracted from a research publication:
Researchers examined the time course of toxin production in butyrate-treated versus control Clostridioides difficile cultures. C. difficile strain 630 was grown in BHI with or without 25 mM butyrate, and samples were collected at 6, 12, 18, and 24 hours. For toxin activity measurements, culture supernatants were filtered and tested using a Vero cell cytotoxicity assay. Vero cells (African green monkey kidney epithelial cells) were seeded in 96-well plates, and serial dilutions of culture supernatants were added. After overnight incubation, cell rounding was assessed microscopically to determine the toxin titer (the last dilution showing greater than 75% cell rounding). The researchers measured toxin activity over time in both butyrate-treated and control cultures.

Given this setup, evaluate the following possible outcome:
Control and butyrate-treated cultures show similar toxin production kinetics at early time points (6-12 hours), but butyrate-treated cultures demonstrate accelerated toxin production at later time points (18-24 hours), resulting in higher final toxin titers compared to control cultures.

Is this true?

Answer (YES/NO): NO